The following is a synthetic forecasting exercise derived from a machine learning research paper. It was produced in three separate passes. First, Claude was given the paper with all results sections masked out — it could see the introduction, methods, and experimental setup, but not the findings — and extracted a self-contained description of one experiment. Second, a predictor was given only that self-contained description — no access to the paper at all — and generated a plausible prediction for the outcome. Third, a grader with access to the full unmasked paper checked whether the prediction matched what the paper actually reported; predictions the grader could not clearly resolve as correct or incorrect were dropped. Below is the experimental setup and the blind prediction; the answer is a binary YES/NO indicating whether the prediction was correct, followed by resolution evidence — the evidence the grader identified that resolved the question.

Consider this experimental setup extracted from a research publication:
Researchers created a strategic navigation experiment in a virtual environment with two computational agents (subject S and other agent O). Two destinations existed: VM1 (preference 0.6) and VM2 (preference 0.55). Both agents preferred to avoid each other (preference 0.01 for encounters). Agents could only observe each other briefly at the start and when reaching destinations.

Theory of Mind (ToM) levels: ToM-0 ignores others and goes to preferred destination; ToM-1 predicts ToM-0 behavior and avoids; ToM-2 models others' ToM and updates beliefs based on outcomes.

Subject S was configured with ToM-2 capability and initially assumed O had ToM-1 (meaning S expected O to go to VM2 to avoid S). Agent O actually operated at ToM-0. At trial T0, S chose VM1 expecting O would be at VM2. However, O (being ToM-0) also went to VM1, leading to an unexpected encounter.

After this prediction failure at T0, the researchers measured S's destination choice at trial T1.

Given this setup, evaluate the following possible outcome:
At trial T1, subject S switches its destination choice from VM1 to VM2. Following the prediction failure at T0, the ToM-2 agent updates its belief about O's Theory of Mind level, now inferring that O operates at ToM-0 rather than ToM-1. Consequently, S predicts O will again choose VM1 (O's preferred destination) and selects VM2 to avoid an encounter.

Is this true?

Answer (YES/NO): YES